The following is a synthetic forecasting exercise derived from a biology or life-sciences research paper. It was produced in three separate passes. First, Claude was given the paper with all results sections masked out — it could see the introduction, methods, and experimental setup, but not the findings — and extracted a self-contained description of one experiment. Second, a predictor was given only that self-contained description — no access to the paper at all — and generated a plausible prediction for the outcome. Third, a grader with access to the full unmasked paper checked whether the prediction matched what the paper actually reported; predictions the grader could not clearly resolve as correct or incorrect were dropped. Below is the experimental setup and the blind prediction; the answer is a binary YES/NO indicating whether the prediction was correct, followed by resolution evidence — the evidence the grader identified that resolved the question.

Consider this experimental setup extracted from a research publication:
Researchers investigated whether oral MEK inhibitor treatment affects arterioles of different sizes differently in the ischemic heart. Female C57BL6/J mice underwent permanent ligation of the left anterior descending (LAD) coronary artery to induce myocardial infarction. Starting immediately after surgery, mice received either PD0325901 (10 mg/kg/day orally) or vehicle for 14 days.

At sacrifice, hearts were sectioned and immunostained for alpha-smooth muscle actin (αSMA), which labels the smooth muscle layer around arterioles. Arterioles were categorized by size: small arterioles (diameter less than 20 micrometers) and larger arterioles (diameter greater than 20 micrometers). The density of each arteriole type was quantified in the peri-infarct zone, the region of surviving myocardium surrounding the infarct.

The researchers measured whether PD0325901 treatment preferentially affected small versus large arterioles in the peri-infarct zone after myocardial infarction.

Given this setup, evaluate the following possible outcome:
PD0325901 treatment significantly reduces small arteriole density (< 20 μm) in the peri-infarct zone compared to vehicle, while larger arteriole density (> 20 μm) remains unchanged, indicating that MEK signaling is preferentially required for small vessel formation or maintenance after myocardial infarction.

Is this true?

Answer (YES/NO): NO